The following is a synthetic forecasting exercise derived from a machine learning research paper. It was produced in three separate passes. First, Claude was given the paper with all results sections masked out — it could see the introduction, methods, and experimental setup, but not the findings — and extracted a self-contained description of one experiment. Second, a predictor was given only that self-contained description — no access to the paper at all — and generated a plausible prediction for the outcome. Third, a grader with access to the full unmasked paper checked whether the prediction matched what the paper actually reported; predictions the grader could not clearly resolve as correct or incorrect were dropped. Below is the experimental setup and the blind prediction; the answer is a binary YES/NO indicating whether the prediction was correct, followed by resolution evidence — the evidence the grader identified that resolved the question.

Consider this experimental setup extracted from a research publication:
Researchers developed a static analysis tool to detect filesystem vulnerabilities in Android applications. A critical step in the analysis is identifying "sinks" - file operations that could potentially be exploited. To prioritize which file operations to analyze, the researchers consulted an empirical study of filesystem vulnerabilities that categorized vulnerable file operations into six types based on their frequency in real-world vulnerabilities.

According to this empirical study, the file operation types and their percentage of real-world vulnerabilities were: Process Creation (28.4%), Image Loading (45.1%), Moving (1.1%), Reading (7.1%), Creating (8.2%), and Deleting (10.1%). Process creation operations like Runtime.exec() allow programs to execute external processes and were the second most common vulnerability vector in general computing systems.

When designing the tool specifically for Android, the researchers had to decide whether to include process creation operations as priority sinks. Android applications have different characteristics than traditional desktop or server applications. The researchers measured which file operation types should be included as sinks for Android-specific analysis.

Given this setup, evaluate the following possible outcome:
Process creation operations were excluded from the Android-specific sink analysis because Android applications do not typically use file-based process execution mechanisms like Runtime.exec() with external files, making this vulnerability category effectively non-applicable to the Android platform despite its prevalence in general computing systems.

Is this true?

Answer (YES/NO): YES